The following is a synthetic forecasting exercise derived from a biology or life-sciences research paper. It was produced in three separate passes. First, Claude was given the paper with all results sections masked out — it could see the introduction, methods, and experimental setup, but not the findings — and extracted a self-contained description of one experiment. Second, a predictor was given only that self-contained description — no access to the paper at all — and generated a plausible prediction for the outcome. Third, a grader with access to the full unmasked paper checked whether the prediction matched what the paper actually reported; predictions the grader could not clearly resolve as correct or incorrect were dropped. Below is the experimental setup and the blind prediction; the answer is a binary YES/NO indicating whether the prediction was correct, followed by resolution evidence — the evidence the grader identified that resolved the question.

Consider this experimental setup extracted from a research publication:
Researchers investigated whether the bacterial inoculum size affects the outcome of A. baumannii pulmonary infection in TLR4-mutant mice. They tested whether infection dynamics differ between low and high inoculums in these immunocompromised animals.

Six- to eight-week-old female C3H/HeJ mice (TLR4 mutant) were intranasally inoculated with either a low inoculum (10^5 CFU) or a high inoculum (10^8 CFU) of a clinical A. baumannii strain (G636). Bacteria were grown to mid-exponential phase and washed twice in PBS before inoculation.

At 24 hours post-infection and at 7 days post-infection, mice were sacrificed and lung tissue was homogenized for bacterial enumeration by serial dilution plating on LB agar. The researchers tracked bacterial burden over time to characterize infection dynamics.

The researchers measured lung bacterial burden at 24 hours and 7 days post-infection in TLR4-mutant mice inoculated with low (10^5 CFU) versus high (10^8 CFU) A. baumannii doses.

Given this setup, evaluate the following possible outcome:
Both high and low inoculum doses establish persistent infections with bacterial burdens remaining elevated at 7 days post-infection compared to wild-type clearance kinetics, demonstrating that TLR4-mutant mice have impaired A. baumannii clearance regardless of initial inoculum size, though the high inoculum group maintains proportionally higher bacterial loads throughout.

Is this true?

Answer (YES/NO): NO